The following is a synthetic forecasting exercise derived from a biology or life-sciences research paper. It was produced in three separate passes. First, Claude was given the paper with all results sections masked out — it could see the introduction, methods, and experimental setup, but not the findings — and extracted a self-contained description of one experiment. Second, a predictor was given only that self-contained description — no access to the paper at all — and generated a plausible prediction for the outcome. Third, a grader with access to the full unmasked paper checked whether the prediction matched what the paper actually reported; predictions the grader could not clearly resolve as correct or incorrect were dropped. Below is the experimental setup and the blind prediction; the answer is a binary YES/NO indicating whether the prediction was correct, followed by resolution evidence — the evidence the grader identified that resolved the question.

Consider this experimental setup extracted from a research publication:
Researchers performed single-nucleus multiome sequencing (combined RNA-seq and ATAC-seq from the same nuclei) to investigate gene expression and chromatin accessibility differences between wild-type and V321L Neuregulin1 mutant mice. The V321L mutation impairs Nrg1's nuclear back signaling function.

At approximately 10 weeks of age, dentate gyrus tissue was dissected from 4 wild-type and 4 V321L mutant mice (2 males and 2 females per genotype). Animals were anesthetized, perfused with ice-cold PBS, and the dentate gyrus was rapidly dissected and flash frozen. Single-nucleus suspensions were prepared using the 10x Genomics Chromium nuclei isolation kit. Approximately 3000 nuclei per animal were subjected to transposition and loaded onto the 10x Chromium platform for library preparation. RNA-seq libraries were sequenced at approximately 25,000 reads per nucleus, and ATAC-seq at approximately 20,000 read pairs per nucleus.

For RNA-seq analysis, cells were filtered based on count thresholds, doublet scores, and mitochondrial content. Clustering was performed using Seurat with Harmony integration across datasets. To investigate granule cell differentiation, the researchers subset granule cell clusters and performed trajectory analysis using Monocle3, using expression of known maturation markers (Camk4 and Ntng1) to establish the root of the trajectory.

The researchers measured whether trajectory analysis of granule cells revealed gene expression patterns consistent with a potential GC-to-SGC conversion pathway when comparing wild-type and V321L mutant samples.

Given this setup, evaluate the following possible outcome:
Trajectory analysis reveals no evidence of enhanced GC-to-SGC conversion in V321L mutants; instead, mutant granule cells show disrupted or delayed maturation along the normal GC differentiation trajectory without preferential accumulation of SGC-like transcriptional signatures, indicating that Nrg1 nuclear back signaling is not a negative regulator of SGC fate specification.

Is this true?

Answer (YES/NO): NO